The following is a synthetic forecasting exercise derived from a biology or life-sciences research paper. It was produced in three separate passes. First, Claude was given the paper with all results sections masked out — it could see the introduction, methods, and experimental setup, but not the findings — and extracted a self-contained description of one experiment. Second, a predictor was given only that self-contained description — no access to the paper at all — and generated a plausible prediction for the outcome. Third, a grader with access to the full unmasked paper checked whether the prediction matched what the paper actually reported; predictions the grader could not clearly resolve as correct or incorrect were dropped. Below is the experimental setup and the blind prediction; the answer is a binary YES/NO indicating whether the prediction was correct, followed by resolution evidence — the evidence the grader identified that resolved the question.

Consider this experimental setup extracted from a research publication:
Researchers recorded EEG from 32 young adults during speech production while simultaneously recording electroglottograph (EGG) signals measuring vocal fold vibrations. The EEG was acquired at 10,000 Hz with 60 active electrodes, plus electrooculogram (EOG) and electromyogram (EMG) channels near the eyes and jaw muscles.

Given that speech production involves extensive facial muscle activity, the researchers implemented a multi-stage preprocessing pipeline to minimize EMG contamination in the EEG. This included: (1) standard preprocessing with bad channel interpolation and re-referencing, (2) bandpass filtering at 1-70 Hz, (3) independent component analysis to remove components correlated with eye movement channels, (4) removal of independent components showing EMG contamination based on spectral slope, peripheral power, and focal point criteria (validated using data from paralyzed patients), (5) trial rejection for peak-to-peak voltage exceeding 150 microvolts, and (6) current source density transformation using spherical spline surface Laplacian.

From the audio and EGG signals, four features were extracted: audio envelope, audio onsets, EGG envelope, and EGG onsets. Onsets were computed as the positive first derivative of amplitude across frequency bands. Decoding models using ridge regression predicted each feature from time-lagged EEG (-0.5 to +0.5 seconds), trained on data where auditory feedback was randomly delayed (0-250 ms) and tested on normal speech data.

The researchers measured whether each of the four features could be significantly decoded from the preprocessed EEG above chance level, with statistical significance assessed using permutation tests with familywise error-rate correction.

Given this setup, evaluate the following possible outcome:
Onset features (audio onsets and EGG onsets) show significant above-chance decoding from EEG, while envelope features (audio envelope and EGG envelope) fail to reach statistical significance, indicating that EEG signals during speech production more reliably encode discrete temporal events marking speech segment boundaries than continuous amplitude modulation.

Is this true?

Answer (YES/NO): NO